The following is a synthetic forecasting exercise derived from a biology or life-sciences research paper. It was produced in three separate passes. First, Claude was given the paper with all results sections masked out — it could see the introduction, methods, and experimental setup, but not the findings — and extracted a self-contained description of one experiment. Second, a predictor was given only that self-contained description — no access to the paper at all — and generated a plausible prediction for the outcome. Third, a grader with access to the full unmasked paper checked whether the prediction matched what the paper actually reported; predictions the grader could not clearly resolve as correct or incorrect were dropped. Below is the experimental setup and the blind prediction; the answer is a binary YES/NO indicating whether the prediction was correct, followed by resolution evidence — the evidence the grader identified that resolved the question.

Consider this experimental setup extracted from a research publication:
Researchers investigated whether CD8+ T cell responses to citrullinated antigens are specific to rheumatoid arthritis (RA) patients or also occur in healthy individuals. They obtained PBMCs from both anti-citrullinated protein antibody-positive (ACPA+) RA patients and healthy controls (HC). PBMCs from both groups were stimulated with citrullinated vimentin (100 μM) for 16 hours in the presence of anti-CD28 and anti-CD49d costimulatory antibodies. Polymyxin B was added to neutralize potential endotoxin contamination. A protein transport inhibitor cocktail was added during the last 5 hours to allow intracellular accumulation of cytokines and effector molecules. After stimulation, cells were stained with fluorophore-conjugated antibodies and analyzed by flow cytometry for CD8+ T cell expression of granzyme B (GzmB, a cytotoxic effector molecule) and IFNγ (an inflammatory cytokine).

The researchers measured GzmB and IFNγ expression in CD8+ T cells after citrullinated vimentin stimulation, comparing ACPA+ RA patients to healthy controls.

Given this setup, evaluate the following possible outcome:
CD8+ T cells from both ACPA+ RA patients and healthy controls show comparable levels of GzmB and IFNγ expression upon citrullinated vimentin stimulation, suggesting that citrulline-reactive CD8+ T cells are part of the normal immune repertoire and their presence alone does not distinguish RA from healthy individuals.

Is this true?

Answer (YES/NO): NO